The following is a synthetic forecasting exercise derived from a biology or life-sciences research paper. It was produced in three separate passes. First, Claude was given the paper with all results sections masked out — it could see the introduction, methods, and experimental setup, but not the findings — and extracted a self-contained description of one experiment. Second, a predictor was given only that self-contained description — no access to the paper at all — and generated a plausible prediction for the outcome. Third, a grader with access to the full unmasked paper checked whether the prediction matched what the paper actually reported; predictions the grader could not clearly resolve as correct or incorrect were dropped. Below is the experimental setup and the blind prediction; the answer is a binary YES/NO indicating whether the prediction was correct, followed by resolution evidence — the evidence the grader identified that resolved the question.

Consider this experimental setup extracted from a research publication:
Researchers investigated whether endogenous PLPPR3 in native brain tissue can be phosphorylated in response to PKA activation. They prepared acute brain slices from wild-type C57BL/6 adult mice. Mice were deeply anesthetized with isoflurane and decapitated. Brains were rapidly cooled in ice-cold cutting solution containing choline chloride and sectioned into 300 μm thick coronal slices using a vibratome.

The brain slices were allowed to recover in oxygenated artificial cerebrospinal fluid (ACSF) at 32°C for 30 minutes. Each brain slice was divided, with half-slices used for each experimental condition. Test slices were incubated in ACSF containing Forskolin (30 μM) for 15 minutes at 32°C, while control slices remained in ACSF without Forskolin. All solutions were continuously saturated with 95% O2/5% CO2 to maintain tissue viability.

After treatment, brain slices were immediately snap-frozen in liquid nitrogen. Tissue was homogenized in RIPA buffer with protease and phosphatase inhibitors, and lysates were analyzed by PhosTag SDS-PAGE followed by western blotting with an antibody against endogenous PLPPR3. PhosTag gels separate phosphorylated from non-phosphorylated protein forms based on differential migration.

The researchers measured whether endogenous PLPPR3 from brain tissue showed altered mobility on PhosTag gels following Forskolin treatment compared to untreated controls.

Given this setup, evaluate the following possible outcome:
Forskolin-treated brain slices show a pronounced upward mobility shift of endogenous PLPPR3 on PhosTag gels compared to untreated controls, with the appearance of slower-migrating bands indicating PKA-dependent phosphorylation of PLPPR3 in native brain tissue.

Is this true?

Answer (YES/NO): NO